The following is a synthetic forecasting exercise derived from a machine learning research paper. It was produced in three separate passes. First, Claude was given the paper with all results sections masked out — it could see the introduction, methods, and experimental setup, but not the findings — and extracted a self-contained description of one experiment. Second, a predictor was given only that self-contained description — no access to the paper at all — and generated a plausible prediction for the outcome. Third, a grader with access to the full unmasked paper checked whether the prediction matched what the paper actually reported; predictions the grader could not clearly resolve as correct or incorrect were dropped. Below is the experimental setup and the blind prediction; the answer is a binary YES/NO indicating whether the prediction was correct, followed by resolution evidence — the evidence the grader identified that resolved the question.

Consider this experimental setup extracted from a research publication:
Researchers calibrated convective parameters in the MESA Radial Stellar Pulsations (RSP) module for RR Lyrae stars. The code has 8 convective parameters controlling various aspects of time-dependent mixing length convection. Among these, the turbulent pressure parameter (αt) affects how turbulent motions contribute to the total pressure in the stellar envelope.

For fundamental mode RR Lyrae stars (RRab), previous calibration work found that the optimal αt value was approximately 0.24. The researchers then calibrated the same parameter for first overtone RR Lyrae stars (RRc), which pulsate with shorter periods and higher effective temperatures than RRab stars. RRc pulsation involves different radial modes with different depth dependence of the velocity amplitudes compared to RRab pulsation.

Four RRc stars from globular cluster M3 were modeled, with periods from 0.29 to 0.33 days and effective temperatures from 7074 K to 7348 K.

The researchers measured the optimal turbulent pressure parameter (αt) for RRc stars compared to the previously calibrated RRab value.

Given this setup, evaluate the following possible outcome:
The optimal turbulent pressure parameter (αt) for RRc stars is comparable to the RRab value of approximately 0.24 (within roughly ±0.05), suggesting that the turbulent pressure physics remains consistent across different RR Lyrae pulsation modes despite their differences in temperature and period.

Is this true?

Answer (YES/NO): NO